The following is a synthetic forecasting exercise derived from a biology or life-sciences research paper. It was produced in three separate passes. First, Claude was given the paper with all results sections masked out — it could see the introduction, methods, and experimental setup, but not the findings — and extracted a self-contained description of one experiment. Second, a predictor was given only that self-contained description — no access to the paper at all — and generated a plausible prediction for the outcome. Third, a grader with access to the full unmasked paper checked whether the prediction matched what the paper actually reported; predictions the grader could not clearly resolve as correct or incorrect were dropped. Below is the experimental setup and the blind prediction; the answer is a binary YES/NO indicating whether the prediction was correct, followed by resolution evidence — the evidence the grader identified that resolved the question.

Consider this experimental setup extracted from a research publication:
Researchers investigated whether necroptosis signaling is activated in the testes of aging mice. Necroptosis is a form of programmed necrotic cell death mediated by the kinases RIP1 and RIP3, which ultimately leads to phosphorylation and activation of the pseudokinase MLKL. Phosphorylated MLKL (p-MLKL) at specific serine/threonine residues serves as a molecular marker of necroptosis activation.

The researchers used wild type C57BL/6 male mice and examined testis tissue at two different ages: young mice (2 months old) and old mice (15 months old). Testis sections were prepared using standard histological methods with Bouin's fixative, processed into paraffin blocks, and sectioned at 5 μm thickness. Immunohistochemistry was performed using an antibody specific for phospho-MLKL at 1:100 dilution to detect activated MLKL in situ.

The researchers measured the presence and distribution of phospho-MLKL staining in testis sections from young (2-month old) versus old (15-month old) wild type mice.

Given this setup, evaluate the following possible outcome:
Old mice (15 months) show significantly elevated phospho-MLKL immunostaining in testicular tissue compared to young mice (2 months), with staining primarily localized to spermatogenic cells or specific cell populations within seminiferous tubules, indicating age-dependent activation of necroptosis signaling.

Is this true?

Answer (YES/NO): YES